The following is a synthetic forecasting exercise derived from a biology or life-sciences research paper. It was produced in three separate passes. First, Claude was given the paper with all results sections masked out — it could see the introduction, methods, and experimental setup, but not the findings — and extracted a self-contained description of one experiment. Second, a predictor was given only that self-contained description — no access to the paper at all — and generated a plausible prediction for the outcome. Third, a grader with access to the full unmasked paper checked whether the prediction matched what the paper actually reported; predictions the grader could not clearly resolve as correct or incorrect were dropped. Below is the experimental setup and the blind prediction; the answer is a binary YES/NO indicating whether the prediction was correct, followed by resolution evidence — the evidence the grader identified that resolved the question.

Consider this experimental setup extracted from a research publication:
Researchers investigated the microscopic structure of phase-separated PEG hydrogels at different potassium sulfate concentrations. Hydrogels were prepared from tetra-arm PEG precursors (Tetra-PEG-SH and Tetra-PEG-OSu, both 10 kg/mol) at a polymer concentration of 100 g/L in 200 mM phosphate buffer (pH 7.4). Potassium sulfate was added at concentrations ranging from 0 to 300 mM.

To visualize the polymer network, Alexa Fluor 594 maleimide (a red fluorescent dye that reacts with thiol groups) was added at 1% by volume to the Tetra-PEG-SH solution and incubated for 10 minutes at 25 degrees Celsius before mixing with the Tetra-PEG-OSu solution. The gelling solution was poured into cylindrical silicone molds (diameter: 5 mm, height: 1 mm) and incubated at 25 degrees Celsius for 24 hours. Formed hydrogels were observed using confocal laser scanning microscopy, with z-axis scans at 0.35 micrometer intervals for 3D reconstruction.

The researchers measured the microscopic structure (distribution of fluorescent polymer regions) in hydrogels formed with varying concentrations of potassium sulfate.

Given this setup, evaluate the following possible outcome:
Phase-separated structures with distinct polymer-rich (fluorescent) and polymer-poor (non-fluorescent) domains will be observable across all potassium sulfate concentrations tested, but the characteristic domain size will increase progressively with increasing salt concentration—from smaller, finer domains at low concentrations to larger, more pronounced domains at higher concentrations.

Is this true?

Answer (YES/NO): NO